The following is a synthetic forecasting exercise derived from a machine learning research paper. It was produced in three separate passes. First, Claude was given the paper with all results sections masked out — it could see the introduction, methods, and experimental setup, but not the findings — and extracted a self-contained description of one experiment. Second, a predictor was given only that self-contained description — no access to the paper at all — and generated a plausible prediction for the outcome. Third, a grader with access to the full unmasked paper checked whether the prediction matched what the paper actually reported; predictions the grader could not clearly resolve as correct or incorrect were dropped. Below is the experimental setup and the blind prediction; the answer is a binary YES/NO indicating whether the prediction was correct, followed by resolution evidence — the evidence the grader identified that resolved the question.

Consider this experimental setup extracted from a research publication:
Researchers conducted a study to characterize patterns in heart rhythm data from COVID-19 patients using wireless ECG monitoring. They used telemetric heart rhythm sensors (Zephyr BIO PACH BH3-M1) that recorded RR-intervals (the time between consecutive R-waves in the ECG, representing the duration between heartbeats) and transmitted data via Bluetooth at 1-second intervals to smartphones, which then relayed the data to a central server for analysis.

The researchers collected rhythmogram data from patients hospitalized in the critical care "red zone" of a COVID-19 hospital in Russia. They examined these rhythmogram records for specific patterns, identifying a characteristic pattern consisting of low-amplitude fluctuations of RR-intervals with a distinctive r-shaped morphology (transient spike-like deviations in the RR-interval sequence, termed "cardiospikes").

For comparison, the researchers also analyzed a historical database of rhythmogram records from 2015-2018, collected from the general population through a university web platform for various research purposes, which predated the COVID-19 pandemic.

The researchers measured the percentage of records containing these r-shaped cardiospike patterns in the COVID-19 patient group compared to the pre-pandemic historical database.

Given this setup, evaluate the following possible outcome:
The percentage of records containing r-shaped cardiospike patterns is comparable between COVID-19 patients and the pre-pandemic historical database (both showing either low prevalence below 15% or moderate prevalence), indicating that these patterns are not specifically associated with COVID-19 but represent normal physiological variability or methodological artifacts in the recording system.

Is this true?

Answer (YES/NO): NO